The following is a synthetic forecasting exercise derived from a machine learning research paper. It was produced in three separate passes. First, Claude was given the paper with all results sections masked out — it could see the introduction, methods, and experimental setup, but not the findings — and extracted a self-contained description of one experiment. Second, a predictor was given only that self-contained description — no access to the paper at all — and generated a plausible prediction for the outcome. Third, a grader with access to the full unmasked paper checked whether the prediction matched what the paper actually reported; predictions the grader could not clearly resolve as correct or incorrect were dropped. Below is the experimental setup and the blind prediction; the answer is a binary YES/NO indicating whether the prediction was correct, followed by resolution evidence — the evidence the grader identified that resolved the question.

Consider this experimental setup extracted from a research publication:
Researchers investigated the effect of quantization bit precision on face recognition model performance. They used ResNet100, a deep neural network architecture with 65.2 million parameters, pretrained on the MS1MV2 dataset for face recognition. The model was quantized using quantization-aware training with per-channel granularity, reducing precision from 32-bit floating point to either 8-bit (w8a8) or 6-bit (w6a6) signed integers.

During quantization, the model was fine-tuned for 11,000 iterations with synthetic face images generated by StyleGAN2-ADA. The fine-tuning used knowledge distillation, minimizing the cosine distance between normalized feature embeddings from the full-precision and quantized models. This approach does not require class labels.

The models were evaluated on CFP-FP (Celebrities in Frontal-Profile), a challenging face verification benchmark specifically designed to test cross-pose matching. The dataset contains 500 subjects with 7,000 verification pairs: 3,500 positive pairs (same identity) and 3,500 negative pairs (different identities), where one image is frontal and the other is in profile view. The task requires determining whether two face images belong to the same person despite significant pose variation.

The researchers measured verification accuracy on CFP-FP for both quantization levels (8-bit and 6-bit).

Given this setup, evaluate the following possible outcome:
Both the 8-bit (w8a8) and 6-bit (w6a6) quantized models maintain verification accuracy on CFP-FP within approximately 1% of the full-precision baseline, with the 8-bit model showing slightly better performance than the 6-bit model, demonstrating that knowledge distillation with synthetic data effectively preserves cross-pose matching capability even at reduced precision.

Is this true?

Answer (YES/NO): NO